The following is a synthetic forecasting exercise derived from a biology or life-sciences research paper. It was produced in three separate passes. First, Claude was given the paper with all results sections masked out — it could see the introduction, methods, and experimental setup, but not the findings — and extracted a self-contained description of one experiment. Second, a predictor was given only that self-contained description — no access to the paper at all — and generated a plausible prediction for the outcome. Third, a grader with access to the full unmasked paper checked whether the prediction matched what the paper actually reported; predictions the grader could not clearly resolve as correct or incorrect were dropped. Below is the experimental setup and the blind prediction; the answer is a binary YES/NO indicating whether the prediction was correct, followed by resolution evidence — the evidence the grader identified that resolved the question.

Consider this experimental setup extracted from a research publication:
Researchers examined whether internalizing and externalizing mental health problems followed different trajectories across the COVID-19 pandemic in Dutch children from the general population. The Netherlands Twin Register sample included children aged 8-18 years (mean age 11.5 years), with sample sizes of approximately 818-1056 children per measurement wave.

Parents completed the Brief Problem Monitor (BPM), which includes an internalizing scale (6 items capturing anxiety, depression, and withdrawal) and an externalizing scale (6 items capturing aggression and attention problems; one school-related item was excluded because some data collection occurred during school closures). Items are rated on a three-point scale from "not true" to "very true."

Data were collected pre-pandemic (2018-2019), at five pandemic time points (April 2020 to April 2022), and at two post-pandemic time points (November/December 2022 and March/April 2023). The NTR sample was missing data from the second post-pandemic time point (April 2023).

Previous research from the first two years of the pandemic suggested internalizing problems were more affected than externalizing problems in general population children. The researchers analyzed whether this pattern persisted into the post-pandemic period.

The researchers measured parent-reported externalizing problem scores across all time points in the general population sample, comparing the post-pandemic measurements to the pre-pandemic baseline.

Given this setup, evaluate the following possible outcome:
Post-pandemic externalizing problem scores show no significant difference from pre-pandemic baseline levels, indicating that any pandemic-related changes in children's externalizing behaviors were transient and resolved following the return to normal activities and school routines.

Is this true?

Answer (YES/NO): YES